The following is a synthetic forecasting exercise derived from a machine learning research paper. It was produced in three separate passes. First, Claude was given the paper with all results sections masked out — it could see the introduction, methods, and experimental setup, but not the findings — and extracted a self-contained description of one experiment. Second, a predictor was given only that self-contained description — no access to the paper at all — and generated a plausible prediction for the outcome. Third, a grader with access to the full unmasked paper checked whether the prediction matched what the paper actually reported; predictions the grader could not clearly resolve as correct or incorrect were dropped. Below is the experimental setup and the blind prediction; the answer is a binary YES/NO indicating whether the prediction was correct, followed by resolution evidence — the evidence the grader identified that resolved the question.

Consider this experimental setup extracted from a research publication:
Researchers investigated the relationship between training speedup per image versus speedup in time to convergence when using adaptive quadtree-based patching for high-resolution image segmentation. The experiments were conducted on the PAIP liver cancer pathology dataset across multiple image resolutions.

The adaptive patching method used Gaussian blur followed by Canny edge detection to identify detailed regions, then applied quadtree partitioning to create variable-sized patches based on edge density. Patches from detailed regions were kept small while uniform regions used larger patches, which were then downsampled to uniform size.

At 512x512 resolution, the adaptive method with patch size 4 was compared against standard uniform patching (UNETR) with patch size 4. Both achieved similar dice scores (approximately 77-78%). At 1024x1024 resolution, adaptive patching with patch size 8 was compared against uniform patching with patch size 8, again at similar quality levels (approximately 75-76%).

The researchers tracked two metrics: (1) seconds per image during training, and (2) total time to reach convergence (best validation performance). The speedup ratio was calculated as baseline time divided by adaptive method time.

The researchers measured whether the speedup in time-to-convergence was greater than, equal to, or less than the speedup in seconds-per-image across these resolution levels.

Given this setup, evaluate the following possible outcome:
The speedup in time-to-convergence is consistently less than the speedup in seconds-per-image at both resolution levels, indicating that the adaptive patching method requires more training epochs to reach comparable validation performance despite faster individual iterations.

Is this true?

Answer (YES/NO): NO